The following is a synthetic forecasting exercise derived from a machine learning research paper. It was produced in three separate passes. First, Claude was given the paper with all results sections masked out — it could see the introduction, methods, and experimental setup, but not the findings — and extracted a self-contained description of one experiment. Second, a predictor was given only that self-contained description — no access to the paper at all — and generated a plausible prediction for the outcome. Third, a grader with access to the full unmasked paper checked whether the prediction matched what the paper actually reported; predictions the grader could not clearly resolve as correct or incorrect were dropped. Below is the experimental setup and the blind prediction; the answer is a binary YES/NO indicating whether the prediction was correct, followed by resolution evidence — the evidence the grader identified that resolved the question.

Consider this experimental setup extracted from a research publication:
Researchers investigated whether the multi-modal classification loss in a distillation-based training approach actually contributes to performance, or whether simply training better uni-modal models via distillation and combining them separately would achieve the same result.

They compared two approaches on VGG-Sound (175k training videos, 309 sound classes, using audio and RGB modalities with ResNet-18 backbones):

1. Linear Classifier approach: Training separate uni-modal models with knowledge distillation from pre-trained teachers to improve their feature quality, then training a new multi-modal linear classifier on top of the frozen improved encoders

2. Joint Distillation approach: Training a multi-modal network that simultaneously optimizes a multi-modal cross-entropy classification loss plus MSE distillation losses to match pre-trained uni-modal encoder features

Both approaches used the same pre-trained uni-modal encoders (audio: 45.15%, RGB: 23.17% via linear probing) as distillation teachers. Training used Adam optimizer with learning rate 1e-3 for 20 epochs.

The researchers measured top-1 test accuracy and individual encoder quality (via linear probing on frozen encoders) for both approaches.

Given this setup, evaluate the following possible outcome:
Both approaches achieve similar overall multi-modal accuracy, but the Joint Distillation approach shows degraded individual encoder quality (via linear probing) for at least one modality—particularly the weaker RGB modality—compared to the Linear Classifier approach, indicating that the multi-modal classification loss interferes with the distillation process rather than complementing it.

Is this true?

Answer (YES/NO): NO